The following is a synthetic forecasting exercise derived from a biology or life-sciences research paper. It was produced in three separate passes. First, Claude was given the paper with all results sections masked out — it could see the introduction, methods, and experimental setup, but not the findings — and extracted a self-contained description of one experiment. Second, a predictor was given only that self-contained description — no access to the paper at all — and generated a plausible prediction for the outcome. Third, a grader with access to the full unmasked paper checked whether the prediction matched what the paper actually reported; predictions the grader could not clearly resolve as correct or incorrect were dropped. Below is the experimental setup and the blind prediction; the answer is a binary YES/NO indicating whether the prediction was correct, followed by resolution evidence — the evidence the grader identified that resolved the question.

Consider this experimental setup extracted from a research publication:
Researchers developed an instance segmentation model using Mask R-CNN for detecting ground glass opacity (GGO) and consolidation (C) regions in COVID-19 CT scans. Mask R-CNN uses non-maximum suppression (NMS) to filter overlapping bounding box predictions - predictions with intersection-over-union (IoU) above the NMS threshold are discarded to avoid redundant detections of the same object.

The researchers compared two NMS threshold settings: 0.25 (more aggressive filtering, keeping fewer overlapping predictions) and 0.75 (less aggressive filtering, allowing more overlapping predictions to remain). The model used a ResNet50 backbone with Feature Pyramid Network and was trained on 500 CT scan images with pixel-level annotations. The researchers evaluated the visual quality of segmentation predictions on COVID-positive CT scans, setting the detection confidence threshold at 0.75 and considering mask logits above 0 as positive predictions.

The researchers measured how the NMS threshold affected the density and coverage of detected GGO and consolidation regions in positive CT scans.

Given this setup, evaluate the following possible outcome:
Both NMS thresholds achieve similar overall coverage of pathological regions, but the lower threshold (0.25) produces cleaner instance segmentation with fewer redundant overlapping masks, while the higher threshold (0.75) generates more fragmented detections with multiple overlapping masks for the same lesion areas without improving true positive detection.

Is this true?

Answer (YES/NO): NO